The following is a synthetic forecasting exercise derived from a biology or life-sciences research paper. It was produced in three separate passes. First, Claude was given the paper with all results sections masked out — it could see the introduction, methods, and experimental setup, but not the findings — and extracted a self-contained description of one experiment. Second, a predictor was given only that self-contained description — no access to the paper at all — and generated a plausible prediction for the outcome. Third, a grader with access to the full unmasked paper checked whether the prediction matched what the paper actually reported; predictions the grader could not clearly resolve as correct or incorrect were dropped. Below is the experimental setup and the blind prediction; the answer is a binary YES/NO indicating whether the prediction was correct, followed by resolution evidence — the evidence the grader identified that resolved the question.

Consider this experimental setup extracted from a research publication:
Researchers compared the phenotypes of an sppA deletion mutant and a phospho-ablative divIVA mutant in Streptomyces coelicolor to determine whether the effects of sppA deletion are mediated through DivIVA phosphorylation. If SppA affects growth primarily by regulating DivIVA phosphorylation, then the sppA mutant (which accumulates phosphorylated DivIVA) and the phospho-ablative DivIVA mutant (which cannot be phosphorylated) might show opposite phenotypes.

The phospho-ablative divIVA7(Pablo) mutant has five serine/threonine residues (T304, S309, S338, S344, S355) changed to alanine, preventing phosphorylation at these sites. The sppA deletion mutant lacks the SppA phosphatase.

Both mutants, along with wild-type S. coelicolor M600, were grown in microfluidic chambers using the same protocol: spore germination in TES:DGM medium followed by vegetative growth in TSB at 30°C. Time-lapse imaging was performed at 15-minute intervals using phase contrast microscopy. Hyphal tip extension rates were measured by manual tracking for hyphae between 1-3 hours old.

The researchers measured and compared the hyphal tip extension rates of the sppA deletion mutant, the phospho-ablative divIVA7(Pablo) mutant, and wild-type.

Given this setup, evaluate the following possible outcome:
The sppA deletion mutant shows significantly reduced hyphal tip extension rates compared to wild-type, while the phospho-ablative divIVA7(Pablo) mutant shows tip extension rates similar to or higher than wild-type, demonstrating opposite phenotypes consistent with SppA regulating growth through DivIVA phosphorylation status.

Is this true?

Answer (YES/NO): NO